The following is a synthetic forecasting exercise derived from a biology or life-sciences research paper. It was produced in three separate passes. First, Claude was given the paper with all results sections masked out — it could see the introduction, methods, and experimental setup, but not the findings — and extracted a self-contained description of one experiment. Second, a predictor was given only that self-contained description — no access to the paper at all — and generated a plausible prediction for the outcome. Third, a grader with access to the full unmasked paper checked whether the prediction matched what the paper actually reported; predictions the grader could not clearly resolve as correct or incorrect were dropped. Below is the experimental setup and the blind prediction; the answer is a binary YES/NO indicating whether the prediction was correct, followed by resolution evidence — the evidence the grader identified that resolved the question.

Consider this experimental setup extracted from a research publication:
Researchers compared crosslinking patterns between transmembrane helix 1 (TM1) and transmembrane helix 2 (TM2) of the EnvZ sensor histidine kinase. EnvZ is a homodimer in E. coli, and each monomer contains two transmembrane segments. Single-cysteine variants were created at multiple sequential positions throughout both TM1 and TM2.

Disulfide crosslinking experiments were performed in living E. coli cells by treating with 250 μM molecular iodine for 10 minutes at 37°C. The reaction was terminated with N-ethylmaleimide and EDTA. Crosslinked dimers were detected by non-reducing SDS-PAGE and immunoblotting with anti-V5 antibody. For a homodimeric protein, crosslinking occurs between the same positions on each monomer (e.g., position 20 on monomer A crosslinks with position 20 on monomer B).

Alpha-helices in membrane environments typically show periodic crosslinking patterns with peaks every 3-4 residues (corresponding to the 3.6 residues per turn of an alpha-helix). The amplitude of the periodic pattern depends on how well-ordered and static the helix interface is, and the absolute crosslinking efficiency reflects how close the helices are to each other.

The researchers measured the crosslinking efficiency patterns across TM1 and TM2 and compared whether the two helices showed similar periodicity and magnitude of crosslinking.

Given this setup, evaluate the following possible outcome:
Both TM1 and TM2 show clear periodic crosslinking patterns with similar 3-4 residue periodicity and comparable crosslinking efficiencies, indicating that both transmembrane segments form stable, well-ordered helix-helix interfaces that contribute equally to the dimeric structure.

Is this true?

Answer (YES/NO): YES